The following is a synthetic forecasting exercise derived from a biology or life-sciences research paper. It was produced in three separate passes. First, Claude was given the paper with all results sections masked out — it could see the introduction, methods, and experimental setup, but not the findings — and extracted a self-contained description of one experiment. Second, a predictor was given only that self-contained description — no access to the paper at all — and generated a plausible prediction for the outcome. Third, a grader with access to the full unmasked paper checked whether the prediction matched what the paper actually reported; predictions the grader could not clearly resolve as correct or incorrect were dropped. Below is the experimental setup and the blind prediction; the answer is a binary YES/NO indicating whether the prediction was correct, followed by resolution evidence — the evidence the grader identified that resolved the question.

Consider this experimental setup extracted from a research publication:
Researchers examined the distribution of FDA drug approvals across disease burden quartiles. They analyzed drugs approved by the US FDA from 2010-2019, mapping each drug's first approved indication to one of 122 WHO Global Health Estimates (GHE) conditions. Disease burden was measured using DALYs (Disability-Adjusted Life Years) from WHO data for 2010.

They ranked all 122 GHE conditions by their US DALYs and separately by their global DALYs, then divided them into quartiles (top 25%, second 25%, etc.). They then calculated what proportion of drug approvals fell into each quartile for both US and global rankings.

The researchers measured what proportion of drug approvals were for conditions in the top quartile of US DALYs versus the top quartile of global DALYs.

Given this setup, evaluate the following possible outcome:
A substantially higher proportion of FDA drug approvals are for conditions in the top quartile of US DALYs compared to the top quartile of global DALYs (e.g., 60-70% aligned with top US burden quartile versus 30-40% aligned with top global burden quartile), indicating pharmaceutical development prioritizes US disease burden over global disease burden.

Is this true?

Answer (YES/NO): YES